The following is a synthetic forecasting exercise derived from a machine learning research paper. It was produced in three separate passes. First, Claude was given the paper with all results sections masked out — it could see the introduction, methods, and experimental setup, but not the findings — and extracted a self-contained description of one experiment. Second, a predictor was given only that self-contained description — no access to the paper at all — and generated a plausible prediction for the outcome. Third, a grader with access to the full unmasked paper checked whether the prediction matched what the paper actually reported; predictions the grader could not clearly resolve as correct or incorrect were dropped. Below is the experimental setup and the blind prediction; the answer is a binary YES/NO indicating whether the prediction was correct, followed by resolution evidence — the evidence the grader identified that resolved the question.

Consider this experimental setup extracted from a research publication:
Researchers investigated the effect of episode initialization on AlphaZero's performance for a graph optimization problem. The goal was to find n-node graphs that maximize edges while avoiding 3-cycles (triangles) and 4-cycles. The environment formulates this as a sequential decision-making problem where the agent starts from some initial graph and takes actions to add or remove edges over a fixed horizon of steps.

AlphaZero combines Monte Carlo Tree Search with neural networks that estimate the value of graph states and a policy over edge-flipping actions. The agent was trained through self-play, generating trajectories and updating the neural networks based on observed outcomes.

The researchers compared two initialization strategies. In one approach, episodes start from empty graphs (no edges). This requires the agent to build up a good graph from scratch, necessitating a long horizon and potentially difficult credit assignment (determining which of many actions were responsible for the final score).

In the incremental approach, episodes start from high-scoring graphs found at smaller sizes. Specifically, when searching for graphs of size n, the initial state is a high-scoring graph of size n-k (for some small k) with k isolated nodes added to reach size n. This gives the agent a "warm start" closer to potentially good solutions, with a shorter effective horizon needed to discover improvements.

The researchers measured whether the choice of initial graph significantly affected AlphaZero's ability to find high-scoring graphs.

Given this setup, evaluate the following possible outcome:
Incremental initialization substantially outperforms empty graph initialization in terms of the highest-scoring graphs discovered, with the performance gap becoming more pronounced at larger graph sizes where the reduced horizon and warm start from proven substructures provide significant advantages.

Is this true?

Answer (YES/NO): YES